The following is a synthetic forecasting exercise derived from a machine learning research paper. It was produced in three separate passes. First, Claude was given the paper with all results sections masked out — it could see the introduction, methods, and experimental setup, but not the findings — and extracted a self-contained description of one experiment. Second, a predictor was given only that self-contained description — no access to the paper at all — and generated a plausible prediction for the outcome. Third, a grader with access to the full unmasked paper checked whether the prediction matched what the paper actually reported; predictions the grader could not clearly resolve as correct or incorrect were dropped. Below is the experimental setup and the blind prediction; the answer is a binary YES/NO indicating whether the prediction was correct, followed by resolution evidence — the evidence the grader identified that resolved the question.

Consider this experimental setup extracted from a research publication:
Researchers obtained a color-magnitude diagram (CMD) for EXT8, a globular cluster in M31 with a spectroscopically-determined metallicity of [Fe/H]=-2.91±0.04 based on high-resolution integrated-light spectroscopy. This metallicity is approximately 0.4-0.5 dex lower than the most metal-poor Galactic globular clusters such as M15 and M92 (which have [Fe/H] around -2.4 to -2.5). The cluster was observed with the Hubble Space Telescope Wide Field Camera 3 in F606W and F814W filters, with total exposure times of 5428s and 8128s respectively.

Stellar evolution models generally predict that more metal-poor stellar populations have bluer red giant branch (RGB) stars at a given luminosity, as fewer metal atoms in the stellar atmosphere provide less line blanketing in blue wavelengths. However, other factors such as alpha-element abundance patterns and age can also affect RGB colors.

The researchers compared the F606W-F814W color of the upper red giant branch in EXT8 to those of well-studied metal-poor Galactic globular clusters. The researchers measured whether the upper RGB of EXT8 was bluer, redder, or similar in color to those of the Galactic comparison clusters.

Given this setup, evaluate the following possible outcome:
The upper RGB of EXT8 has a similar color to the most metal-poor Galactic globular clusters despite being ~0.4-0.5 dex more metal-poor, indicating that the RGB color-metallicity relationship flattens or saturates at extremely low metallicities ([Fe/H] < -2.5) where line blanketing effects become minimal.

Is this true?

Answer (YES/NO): NO